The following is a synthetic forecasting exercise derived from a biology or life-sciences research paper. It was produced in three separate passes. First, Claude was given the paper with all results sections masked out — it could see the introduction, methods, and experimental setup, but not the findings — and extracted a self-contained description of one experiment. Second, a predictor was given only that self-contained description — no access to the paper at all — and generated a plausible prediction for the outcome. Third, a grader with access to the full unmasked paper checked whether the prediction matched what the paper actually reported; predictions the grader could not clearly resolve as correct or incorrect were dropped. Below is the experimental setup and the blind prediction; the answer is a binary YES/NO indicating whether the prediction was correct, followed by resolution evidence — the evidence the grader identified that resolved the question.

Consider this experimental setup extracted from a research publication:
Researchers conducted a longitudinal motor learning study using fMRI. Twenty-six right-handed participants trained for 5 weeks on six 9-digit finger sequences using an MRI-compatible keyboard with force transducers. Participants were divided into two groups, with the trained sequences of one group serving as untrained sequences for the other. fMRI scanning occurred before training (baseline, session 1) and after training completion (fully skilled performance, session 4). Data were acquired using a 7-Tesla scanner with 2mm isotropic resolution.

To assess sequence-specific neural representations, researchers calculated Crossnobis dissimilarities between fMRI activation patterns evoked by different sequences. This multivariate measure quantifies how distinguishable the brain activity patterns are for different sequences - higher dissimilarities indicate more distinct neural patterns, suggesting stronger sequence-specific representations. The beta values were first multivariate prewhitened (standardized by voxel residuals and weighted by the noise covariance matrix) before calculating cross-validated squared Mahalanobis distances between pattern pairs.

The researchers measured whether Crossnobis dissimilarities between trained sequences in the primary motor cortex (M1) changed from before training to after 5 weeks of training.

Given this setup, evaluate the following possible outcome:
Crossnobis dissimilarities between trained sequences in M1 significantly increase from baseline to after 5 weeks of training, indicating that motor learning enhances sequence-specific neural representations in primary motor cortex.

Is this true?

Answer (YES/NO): NO